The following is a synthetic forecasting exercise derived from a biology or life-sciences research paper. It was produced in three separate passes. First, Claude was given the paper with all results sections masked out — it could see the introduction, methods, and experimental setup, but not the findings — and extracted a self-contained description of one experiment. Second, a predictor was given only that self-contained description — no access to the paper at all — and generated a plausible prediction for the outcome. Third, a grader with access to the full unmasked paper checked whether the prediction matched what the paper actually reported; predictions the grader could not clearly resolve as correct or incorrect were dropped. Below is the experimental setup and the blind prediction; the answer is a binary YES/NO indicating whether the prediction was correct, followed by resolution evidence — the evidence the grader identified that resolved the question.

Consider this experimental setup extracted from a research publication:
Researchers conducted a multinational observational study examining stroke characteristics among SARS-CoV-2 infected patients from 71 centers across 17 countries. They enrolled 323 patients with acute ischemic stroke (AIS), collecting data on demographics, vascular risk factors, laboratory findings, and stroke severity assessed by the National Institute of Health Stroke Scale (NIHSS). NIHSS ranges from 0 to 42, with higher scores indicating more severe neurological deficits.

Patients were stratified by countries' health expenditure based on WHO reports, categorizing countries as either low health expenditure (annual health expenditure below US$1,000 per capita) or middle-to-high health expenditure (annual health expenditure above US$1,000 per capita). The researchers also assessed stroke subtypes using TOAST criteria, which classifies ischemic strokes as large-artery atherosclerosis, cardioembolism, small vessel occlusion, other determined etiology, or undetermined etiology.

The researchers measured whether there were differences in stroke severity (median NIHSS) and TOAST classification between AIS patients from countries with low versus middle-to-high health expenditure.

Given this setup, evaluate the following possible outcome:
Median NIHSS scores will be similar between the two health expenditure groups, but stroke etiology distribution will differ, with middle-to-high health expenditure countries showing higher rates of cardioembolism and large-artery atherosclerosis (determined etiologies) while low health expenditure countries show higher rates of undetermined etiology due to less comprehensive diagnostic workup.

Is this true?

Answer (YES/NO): NO